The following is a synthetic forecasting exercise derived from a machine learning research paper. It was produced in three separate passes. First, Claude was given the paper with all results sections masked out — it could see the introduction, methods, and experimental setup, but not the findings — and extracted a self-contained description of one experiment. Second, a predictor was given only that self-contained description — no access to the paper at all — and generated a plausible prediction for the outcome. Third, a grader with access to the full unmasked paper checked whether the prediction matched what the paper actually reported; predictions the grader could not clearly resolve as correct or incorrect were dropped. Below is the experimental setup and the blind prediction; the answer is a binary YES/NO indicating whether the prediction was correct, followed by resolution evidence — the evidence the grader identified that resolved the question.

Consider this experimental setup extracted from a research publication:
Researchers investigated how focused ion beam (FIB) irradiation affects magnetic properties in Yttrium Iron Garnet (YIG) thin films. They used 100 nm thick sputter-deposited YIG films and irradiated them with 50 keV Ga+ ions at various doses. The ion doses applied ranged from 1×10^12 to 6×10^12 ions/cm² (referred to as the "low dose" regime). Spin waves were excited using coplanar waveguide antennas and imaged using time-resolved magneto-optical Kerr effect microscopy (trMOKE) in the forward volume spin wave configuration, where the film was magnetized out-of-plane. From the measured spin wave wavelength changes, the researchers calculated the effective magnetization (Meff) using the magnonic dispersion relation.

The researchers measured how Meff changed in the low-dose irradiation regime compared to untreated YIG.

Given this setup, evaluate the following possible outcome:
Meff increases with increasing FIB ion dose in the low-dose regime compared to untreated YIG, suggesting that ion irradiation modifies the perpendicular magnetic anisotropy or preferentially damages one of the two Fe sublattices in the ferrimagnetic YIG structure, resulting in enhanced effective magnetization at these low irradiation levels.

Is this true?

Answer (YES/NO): YES